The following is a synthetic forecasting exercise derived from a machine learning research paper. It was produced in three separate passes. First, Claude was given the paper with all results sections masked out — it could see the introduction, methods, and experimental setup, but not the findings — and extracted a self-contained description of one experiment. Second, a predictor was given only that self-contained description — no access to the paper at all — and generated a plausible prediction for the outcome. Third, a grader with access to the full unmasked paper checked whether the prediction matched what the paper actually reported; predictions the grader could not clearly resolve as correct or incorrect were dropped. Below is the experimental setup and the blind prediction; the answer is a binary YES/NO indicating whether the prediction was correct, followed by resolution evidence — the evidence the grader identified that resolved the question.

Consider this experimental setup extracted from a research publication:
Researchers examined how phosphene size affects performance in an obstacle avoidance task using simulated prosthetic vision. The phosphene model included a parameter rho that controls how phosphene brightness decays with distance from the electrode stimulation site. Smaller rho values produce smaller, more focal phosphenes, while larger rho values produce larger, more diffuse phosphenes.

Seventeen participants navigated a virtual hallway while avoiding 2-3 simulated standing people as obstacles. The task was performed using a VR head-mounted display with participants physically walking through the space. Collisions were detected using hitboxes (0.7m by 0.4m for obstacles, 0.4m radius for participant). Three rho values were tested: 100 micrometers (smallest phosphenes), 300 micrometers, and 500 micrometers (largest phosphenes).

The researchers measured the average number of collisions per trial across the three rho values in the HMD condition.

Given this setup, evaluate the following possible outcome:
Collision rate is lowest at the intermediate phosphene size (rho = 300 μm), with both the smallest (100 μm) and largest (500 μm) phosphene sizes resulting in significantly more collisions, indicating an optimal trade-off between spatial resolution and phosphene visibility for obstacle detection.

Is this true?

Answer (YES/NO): NO